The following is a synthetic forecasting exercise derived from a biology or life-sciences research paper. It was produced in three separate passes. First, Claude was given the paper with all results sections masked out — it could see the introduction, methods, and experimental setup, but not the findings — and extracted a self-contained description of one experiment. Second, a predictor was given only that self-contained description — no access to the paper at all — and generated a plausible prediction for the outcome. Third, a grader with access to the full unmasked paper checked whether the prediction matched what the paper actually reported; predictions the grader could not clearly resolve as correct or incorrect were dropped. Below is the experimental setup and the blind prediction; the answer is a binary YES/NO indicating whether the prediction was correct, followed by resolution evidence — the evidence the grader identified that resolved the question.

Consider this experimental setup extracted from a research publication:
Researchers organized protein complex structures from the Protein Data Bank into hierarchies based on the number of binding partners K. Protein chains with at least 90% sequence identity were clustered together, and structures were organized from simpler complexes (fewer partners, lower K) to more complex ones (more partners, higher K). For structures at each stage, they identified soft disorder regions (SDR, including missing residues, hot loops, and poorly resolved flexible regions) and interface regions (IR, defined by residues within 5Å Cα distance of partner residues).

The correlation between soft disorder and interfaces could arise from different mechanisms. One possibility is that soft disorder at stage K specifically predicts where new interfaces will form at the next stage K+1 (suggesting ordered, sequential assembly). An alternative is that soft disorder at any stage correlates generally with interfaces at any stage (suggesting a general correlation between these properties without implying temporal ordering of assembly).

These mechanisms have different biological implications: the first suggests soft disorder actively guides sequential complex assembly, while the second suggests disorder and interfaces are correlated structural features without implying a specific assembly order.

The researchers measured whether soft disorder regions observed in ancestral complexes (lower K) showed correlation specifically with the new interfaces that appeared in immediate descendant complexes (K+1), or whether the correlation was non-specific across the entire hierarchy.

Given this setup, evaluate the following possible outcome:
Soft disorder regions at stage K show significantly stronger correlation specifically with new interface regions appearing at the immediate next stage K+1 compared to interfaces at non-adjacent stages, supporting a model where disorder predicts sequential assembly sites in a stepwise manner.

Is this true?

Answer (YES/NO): NO